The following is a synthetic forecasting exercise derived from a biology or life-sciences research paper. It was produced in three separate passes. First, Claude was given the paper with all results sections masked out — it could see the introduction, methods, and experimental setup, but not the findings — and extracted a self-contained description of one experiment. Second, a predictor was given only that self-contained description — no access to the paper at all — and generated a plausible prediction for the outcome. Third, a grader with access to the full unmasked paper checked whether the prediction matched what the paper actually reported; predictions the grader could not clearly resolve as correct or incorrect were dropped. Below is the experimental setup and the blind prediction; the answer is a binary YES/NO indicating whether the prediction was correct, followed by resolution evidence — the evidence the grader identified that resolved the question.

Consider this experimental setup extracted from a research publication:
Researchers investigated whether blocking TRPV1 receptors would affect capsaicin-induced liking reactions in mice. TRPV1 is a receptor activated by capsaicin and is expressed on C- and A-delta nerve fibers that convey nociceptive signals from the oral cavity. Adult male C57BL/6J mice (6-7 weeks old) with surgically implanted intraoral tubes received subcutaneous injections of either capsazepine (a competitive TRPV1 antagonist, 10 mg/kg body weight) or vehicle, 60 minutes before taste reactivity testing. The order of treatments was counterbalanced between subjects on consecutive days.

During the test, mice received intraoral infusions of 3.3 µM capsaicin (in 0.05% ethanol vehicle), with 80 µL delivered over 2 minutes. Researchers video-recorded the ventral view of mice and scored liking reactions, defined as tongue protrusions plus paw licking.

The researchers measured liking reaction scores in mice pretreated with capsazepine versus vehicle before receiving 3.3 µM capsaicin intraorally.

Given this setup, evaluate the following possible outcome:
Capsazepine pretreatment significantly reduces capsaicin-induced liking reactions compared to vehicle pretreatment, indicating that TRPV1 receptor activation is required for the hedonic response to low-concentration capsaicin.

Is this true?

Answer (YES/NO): NO